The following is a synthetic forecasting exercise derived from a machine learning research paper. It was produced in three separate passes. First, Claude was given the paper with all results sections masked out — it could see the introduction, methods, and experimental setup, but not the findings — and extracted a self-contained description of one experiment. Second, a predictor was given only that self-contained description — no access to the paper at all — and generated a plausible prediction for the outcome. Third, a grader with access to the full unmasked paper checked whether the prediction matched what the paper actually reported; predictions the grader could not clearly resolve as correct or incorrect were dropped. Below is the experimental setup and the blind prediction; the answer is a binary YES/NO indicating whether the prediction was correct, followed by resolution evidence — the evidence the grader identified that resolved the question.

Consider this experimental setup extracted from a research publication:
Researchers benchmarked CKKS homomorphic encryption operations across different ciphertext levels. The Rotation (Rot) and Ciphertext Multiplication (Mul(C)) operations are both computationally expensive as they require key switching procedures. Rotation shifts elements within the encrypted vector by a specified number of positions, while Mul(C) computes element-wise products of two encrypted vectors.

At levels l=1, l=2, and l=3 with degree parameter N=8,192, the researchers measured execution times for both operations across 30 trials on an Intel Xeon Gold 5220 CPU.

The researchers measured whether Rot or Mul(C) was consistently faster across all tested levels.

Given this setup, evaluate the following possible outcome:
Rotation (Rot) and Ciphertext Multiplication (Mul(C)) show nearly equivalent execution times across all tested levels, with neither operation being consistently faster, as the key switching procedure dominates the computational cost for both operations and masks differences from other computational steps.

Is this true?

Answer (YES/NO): NO